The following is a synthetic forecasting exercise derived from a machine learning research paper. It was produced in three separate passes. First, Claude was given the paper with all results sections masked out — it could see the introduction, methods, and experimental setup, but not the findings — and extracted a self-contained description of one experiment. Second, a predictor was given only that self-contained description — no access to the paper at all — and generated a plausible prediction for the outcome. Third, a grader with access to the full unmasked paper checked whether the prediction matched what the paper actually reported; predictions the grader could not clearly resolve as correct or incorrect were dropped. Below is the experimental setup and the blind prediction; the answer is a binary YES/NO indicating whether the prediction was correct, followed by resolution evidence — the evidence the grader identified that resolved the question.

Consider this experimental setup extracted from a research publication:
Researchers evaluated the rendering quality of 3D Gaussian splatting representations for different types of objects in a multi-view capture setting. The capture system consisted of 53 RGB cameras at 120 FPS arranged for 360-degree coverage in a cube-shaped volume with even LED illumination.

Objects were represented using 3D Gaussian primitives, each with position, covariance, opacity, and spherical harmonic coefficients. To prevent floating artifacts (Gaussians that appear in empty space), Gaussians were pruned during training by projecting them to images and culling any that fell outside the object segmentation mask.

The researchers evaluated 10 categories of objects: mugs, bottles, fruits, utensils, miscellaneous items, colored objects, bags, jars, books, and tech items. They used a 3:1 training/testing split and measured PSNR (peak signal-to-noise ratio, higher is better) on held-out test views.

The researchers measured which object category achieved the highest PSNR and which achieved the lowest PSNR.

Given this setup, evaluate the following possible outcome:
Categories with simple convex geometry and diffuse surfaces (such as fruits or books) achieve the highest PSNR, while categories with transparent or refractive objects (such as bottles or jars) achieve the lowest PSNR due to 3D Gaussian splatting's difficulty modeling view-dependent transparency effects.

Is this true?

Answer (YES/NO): NO